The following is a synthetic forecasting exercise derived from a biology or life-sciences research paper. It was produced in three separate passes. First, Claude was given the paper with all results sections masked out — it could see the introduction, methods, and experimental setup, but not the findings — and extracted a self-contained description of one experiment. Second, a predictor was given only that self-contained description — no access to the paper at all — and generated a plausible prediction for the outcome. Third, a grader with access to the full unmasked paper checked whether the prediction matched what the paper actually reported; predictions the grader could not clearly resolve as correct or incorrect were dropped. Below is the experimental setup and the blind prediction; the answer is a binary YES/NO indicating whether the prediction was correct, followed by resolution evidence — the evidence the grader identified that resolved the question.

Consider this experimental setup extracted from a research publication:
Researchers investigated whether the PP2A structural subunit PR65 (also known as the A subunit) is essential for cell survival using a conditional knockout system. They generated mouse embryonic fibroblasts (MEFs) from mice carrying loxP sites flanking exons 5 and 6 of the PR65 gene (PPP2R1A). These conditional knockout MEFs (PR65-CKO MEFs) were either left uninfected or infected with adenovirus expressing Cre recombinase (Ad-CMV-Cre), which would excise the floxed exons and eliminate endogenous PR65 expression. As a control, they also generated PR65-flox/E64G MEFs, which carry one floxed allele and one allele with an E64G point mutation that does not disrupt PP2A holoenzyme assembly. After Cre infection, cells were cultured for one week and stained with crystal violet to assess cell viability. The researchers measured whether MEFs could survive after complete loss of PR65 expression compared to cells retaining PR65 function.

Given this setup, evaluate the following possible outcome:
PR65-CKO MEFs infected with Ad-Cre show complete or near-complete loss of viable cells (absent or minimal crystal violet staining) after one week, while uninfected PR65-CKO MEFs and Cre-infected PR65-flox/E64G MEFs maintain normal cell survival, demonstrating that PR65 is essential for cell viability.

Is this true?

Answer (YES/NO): YES